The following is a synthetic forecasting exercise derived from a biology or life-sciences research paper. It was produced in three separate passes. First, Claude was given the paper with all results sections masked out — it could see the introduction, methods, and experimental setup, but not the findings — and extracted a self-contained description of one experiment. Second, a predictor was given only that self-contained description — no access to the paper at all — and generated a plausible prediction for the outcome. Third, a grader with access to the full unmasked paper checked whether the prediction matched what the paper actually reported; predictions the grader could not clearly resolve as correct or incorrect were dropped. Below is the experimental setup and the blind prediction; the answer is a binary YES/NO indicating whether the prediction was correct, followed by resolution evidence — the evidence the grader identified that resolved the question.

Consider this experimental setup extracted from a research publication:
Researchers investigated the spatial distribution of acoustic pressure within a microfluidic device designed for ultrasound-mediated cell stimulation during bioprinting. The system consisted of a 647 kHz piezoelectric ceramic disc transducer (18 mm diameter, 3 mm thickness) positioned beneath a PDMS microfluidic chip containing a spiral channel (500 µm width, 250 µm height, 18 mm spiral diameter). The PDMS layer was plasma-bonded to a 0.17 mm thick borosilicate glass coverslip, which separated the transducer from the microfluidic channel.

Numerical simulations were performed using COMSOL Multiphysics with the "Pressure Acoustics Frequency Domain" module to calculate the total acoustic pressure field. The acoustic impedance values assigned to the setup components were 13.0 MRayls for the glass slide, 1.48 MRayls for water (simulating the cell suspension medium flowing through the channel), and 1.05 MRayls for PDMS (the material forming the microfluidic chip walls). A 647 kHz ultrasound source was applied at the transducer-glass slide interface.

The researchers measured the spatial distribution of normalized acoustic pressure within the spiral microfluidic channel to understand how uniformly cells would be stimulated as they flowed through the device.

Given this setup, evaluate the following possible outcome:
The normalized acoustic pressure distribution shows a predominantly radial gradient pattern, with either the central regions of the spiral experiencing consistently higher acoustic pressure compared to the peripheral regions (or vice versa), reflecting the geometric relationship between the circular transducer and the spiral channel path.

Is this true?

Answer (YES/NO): NO